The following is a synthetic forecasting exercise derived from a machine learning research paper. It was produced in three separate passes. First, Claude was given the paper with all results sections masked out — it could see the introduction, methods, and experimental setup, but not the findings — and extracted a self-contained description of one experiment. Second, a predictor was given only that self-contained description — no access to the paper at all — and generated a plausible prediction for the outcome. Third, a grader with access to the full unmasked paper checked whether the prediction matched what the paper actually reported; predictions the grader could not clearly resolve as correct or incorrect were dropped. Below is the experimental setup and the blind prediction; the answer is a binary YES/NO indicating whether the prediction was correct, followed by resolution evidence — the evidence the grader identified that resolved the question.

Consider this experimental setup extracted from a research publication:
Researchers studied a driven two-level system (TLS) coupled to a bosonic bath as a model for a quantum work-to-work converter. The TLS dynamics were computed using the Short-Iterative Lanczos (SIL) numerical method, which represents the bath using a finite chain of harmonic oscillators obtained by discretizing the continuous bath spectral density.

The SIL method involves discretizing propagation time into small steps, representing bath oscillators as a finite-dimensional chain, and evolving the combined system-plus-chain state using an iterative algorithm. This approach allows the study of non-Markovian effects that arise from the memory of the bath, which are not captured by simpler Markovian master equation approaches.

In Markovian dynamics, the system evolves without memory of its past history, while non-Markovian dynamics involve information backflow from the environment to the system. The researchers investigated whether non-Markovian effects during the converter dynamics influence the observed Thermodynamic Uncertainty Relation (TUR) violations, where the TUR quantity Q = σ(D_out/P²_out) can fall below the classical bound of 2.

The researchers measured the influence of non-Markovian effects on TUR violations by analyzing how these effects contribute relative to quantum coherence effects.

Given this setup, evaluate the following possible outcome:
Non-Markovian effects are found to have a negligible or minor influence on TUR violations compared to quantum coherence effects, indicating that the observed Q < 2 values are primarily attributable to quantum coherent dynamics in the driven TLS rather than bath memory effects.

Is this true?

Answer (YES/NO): YES